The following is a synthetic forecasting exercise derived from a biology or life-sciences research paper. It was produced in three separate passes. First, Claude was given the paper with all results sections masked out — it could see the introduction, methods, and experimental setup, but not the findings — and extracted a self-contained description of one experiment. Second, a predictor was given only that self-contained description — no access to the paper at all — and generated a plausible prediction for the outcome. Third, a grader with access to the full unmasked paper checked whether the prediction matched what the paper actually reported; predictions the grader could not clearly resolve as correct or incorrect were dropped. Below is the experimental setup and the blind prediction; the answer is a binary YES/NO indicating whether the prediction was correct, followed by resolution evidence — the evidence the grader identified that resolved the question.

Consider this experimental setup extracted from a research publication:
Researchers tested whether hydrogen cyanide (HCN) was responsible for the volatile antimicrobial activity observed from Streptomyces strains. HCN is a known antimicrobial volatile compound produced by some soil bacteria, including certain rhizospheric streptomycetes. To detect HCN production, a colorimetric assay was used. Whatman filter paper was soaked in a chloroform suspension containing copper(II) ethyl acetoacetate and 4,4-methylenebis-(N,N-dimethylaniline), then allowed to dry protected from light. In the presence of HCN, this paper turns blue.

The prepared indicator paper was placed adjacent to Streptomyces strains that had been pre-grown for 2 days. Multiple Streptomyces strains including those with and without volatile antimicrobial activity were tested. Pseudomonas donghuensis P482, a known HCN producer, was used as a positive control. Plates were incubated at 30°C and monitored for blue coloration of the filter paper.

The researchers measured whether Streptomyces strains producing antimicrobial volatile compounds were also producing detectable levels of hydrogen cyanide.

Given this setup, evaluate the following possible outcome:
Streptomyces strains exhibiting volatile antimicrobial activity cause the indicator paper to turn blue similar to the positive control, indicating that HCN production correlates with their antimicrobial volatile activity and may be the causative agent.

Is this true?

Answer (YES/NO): NO